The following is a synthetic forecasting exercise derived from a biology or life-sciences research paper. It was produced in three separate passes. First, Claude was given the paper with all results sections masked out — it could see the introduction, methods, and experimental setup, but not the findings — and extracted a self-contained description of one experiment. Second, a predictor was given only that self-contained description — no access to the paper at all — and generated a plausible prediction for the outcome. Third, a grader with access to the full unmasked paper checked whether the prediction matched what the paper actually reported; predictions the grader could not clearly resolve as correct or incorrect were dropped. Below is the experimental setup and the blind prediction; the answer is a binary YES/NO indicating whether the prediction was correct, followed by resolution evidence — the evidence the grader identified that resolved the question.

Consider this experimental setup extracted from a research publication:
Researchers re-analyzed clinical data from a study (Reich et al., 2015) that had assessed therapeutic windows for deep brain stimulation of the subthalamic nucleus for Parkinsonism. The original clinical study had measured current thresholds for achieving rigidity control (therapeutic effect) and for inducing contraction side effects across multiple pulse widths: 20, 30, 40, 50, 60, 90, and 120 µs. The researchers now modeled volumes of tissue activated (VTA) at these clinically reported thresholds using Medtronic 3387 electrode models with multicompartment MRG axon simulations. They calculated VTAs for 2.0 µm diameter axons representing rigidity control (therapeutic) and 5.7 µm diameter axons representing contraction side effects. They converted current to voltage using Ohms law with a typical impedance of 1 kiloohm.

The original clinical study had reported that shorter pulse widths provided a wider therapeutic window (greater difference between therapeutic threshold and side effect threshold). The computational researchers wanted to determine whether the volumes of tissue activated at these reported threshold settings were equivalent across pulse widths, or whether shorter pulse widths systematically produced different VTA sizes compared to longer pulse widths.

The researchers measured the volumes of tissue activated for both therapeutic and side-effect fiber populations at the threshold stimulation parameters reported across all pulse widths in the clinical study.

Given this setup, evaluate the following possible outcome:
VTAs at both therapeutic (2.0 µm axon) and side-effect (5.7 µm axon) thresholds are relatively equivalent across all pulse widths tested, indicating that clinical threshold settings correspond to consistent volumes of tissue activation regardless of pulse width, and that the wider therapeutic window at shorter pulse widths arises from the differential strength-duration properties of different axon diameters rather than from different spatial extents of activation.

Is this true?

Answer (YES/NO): YES